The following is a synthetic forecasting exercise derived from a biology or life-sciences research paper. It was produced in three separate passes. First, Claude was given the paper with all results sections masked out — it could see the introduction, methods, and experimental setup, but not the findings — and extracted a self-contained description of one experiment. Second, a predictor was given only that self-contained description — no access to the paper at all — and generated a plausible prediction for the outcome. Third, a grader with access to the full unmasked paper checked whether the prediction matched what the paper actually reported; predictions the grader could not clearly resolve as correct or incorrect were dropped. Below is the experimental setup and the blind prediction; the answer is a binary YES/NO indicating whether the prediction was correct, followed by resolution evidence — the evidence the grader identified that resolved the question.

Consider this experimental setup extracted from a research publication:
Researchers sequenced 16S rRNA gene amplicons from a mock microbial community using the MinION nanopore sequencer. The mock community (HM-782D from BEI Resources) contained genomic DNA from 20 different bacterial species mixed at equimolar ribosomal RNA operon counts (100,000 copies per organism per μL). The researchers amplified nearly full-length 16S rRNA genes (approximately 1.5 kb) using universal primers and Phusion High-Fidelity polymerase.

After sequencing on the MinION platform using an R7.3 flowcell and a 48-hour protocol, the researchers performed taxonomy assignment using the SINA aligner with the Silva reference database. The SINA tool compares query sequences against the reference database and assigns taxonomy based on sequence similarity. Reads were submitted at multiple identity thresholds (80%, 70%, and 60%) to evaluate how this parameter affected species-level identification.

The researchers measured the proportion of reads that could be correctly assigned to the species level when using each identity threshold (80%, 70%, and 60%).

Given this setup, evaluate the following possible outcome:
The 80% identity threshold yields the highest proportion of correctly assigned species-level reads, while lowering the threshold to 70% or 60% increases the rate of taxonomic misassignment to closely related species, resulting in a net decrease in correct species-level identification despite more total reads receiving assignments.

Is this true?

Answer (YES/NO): NO